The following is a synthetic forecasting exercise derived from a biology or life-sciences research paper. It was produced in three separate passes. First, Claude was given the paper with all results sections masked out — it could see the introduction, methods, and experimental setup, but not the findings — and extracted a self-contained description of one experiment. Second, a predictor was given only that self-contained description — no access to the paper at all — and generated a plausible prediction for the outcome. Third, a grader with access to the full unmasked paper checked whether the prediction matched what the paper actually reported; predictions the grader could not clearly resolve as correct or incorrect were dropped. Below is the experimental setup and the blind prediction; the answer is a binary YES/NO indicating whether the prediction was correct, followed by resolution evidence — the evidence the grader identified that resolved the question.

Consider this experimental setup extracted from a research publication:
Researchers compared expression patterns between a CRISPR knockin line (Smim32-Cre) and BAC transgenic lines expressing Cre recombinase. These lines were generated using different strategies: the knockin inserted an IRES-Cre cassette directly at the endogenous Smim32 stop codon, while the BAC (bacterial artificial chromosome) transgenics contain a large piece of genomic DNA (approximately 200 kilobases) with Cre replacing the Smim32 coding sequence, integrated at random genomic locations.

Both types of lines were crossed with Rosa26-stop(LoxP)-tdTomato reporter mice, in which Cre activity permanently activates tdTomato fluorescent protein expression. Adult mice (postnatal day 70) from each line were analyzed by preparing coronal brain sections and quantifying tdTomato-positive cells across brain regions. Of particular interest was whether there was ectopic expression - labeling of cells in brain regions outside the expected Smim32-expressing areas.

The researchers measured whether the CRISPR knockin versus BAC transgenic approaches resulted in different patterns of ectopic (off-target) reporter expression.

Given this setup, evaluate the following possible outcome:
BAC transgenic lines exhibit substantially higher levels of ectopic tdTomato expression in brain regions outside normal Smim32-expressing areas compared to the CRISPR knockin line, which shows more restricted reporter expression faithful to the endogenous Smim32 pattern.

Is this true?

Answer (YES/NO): NO